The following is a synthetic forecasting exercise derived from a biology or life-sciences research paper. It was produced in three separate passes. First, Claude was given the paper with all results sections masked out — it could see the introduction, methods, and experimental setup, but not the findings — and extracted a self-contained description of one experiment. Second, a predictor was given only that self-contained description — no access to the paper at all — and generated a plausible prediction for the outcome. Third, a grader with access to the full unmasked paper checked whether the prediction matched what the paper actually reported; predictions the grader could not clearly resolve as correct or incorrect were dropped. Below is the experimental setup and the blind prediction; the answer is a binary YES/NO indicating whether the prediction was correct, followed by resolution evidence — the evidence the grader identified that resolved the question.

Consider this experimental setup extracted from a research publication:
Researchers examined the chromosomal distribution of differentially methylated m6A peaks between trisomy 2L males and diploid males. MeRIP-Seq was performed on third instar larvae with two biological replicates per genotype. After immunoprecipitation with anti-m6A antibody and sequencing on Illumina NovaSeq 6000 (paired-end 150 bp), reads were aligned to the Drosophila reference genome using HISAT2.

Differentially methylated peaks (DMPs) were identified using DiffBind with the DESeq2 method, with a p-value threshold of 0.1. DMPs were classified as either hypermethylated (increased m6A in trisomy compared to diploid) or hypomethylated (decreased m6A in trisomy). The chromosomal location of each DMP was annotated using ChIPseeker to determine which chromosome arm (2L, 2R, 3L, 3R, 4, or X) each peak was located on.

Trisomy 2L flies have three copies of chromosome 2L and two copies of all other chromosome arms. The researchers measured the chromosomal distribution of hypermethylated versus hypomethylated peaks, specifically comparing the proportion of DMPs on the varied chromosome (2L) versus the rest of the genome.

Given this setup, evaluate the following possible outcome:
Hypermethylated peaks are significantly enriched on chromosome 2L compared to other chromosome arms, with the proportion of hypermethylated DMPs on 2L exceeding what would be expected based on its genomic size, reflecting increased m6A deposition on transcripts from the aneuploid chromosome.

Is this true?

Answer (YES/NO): YES